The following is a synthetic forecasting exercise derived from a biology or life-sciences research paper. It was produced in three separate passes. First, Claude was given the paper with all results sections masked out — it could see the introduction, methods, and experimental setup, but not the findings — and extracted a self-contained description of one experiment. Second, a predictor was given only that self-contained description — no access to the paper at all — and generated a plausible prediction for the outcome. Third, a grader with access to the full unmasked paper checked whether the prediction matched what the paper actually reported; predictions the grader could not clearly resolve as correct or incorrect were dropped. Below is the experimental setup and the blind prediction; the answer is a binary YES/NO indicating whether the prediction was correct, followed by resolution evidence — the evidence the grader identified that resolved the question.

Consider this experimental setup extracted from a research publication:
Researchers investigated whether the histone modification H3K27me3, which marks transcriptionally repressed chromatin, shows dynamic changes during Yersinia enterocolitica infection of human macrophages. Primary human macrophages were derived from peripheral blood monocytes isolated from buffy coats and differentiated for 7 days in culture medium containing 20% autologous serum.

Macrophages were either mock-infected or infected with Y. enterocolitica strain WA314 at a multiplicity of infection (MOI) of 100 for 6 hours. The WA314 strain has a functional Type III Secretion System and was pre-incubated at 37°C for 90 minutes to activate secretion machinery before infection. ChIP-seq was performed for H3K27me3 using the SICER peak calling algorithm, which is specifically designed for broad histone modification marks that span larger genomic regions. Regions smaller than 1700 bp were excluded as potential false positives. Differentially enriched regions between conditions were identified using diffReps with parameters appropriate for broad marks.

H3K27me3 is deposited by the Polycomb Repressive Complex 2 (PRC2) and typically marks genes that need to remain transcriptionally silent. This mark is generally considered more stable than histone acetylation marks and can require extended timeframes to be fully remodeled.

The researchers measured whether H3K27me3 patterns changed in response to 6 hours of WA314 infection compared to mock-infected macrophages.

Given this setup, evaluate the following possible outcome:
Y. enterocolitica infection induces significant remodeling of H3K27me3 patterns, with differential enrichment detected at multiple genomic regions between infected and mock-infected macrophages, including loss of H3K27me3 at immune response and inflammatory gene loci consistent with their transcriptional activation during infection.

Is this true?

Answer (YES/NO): NO